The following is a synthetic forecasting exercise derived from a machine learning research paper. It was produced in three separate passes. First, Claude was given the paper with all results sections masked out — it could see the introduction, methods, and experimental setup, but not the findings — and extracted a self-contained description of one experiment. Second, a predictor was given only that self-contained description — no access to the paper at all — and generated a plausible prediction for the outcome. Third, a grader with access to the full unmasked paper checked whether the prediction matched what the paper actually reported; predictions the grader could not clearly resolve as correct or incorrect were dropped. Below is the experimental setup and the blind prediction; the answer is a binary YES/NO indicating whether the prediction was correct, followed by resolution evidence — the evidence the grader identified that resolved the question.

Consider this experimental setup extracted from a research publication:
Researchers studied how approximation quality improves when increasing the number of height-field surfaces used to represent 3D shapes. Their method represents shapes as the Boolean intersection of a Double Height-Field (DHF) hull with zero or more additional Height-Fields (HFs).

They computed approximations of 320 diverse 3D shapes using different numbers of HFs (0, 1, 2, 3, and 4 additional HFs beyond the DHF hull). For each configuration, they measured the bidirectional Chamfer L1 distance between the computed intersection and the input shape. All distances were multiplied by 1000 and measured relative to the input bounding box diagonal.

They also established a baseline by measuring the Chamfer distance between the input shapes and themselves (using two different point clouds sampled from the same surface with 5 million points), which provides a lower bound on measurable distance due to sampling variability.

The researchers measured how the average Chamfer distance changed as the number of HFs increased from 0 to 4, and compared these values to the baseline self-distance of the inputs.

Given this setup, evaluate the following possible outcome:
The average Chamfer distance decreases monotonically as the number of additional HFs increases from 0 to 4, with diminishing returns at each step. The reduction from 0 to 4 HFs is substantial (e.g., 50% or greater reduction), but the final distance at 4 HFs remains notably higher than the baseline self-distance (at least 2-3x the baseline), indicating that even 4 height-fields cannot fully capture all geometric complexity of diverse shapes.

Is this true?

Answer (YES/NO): NO